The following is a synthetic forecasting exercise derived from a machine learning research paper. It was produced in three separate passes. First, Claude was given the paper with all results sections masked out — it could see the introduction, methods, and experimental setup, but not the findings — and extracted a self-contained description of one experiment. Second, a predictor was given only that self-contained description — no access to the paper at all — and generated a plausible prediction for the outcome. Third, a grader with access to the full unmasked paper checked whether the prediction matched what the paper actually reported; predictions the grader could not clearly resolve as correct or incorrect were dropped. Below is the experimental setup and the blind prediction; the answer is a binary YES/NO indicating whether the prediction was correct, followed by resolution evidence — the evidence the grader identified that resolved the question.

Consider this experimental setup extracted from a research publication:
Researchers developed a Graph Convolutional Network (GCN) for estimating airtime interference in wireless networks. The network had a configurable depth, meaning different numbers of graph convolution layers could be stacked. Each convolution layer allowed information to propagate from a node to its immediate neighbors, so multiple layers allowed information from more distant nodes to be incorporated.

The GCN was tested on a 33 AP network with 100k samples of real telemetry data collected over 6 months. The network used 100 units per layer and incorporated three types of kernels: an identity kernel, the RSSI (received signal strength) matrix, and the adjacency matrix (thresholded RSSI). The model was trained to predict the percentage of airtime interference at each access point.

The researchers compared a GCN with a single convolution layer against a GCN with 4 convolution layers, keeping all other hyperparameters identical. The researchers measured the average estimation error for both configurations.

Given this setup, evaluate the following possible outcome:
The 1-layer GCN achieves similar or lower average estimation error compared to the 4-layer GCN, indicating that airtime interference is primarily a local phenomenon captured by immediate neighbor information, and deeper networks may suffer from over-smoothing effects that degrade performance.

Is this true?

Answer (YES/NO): NO